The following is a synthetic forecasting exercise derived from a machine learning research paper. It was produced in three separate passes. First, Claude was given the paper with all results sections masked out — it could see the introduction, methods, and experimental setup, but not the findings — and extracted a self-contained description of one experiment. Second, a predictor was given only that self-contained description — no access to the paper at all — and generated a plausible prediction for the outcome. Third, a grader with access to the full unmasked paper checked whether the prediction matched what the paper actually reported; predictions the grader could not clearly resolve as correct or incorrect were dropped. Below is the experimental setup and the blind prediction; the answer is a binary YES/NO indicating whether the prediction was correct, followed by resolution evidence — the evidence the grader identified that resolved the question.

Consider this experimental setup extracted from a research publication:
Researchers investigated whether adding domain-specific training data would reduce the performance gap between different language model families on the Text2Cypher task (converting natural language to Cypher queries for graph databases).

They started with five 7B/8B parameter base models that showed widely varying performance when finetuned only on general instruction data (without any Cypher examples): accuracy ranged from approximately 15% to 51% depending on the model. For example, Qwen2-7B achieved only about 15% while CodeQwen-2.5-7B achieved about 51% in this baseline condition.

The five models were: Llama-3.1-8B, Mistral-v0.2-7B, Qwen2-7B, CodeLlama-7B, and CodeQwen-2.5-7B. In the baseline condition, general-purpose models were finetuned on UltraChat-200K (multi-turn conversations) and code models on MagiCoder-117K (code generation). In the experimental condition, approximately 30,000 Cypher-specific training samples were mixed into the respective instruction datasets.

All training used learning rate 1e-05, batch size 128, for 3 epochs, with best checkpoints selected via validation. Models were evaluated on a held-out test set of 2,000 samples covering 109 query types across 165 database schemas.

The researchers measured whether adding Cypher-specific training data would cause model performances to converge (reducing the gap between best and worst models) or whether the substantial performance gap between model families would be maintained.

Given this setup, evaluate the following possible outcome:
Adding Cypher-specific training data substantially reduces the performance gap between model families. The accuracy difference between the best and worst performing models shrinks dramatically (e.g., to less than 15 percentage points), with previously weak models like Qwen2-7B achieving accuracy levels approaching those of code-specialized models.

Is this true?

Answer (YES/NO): YES